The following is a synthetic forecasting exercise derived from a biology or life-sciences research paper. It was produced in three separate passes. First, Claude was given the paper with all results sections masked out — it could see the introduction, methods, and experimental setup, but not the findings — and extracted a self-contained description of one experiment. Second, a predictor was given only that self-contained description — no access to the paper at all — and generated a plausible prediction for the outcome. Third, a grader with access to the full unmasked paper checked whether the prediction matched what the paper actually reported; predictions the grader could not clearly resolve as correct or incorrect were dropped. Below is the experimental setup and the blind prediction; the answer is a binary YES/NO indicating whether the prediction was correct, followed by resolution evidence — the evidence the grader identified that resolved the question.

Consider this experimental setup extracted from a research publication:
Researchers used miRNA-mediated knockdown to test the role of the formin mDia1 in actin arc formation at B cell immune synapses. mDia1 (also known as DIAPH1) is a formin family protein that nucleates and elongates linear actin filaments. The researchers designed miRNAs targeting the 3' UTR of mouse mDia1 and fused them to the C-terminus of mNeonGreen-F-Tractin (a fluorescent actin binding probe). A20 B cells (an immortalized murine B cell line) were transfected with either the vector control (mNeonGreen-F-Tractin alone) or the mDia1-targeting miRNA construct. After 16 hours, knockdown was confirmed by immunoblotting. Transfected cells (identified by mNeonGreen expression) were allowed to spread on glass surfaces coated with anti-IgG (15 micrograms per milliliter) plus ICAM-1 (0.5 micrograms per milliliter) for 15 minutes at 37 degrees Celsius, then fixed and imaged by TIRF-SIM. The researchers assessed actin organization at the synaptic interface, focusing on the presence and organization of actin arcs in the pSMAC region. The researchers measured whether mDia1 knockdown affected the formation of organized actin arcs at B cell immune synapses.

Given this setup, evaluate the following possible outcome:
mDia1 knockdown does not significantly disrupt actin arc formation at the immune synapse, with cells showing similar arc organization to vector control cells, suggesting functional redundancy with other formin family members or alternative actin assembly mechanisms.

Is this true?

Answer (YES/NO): NO